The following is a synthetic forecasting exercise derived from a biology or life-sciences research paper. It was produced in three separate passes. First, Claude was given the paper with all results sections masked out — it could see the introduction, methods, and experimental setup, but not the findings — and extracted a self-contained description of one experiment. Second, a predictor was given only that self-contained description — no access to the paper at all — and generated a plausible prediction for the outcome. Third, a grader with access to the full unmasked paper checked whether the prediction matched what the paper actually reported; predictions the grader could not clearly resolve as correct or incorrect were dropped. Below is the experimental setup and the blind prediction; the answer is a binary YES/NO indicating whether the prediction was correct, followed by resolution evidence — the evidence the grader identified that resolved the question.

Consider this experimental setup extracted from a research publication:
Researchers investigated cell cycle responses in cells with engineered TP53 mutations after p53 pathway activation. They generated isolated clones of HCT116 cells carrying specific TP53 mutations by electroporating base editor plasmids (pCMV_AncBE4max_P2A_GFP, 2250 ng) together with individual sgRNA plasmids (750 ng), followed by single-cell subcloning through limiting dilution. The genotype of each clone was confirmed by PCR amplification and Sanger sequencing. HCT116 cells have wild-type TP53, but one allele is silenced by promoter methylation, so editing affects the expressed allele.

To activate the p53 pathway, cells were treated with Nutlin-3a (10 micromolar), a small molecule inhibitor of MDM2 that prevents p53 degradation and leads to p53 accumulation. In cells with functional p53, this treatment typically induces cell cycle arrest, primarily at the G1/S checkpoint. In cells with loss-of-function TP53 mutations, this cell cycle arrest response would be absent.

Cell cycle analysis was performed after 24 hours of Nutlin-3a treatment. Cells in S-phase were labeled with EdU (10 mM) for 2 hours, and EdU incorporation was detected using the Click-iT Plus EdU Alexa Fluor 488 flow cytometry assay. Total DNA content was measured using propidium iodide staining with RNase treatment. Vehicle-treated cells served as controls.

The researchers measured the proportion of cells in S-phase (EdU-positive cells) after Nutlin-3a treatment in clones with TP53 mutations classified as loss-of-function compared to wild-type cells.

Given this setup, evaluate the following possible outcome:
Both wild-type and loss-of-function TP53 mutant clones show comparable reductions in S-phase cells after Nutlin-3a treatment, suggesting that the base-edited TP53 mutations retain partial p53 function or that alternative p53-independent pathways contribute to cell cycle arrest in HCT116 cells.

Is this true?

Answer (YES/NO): NO